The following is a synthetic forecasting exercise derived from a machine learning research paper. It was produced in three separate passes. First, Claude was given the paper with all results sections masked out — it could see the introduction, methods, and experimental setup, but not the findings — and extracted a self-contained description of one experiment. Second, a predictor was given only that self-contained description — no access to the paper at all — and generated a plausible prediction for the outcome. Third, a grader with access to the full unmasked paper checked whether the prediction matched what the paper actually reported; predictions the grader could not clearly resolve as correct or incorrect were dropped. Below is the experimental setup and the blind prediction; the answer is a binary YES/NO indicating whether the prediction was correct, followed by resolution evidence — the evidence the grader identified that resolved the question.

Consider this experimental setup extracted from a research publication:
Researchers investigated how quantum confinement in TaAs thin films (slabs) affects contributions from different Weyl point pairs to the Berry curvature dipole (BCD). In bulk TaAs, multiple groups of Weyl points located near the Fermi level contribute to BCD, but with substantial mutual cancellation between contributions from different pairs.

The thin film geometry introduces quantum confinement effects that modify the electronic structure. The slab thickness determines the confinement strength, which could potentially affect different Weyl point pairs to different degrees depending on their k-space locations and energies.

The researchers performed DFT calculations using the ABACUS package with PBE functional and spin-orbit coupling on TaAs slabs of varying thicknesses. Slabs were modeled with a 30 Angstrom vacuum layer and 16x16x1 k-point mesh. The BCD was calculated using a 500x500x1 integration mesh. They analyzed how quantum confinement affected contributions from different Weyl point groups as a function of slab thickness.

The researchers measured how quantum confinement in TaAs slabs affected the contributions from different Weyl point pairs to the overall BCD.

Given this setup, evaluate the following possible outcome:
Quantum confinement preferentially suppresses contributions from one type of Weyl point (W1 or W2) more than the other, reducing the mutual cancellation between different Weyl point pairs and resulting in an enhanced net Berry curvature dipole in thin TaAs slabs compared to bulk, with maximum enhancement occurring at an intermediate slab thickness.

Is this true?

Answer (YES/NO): YES